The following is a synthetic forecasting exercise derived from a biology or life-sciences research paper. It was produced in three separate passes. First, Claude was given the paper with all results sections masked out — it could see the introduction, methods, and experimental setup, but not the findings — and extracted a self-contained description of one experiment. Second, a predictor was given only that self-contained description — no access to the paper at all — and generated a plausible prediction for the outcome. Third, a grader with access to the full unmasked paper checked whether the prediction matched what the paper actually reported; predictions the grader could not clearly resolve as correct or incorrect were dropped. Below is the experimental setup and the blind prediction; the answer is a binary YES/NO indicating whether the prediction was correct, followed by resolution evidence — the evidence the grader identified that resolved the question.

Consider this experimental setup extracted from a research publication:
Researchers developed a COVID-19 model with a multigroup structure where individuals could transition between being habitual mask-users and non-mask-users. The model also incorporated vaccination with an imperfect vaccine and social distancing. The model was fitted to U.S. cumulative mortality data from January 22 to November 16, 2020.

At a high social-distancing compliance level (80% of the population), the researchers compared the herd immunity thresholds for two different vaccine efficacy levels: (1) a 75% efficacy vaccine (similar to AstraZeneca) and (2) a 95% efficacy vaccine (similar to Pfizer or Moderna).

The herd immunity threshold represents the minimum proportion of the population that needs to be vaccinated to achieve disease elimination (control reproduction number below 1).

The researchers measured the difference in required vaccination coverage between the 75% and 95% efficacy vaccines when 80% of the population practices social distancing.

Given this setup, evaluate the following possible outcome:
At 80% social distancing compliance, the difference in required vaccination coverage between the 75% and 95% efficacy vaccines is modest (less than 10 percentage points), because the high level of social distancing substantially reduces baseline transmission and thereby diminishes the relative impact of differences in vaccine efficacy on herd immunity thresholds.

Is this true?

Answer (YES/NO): YES